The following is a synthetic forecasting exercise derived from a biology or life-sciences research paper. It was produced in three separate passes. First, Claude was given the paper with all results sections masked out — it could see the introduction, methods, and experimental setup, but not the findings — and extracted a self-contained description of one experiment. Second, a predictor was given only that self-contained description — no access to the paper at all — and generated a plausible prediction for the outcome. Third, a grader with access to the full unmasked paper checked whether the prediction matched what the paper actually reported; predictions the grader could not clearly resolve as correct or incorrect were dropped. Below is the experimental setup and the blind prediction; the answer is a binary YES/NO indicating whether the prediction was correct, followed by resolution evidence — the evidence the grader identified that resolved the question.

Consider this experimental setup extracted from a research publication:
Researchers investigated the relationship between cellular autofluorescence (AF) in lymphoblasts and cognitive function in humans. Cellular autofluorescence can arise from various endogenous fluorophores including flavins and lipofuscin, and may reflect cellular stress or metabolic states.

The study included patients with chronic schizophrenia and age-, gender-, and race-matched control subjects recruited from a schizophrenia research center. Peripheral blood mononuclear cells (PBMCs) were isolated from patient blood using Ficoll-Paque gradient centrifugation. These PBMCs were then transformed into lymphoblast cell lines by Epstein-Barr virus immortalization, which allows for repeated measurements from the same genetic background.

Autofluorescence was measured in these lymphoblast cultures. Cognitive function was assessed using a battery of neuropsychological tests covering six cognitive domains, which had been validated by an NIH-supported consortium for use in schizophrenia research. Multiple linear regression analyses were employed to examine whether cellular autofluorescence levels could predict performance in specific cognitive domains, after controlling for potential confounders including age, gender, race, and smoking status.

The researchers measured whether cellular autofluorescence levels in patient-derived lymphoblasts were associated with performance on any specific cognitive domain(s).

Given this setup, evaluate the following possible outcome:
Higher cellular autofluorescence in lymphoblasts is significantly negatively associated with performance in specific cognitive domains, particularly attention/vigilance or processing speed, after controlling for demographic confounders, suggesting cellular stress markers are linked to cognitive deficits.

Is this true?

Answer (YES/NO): NO